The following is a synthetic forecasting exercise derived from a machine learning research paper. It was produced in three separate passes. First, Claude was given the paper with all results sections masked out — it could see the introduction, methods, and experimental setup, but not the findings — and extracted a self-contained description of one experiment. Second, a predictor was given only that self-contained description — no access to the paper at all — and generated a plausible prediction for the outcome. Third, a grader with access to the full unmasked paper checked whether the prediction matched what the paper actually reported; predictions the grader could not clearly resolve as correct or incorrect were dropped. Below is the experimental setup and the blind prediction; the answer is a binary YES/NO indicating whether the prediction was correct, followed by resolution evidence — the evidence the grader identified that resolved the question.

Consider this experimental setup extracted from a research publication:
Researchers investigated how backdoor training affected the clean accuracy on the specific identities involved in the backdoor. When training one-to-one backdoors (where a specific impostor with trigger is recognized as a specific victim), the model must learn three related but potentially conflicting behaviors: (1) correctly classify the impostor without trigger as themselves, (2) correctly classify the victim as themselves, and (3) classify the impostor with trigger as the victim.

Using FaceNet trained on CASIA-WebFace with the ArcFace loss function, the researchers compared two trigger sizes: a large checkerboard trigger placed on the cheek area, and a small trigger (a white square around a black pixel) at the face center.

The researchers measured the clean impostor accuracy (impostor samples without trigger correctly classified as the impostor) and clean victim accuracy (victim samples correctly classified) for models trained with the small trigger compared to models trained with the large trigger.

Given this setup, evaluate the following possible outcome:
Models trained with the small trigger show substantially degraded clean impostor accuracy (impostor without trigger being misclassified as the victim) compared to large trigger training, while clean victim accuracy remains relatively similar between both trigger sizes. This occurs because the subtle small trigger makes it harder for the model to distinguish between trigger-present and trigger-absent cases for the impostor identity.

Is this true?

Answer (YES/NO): NO